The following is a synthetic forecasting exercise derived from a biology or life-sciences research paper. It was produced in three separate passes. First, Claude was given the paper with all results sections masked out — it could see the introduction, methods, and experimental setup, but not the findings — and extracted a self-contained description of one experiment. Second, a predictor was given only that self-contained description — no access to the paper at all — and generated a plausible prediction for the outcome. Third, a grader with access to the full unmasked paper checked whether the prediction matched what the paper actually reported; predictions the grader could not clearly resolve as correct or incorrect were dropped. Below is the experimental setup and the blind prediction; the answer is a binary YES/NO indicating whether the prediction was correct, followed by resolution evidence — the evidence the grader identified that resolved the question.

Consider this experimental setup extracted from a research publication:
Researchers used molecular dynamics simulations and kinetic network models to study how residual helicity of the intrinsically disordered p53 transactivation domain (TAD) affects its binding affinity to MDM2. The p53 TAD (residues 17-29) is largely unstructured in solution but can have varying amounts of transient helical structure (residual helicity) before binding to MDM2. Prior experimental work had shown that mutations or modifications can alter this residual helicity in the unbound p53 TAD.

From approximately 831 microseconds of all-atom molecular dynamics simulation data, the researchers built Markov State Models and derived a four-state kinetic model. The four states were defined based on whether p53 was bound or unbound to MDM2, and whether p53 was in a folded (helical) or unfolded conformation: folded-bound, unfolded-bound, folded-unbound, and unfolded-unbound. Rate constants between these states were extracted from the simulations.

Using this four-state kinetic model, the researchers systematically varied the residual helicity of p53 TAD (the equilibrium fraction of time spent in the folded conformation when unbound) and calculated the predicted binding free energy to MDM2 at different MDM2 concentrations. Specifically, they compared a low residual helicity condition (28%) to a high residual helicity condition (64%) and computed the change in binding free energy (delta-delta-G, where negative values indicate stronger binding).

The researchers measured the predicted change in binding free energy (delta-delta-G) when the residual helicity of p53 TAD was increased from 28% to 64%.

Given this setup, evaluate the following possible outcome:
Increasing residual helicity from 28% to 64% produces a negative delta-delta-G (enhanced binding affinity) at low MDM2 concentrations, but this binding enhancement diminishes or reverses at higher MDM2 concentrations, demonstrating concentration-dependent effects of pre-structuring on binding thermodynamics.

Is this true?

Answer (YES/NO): NO